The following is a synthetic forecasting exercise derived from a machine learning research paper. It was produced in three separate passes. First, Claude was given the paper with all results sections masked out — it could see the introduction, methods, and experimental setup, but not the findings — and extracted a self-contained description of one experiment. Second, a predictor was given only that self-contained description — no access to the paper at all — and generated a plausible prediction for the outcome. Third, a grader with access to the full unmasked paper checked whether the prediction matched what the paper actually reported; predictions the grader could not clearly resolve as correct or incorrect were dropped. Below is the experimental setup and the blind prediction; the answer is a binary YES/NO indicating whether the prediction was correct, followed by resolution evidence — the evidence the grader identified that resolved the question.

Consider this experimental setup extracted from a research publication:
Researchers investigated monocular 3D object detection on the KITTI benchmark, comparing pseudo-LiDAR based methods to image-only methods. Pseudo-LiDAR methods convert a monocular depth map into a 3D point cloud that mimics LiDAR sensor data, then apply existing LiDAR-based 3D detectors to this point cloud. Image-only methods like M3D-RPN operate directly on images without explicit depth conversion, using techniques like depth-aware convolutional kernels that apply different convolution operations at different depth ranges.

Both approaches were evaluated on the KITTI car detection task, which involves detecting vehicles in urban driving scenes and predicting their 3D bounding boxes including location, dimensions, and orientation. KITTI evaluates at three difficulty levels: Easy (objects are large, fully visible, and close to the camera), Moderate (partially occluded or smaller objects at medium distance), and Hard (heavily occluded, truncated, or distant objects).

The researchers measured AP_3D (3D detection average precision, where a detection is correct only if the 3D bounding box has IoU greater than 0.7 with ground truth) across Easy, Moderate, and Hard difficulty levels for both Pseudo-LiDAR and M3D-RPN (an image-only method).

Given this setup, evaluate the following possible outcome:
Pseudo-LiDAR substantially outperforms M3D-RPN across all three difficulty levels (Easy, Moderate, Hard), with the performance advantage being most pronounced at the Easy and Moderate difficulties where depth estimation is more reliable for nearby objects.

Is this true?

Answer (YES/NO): NO